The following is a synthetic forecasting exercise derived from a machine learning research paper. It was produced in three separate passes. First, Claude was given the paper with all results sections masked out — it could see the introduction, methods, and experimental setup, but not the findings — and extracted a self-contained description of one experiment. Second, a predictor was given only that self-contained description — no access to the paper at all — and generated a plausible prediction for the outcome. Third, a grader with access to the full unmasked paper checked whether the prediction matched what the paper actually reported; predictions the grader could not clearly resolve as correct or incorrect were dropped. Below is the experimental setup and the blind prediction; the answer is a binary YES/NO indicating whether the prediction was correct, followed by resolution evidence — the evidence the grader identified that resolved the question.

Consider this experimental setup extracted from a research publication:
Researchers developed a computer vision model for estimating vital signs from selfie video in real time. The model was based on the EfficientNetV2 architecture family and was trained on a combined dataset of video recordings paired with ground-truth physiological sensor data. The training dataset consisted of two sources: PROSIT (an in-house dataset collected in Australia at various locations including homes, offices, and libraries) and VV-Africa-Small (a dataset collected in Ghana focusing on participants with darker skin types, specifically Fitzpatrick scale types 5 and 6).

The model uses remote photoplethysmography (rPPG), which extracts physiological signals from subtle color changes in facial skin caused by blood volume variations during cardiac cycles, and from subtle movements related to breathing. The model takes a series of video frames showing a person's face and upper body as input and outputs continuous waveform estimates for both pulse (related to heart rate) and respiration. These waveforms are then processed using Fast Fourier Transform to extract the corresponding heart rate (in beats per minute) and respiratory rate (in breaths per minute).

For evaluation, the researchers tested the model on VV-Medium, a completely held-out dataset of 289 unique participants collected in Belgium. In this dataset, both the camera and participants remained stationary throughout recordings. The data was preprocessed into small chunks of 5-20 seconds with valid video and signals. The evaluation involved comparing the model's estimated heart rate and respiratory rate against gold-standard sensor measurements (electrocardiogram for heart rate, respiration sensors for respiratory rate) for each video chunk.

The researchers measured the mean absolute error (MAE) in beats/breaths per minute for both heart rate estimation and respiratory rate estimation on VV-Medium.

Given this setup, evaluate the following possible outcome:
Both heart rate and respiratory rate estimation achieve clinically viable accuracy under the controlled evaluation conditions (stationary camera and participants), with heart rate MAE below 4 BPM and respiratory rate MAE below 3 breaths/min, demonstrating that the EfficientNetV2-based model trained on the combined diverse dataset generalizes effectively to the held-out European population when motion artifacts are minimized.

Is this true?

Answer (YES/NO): YES